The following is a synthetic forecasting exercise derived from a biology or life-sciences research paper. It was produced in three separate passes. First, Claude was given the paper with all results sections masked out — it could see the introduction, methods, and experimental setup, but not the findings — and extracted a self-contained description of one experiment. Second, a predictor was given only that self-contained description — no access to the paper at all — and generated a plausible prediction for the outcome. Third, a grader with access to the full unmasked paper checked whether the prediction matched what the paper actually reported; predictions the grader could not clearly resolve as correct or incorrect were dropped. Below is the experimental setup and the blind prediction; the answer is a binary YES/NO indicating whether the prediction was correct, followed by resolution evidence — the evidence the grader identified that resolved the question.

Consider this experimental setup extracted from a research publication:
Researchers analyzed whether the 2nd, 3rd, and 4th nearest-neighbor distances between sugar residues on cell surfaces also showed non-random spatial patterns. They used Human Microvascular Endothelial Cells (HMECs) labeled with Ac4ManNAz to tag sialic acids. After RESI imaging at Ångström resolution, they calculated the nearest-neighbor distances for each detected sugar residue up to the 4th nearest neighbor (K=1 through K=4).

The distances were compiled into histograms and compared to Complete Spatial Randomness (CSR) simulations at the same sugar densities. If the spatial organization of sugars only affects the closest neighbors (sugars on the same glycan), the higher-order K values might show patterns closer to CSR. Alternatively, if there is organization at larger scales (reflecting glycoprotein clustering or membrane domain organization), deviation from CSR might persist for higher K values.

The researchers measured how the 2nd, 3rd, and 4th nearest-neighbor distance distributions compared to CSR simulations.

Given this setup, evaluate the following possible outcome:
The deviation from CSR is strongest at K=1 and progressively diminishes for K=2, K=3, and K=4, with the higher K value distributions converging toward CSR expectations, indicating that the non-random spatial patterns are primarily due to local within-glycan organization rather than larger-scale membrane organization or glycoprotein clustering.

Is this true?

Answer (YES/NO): NO